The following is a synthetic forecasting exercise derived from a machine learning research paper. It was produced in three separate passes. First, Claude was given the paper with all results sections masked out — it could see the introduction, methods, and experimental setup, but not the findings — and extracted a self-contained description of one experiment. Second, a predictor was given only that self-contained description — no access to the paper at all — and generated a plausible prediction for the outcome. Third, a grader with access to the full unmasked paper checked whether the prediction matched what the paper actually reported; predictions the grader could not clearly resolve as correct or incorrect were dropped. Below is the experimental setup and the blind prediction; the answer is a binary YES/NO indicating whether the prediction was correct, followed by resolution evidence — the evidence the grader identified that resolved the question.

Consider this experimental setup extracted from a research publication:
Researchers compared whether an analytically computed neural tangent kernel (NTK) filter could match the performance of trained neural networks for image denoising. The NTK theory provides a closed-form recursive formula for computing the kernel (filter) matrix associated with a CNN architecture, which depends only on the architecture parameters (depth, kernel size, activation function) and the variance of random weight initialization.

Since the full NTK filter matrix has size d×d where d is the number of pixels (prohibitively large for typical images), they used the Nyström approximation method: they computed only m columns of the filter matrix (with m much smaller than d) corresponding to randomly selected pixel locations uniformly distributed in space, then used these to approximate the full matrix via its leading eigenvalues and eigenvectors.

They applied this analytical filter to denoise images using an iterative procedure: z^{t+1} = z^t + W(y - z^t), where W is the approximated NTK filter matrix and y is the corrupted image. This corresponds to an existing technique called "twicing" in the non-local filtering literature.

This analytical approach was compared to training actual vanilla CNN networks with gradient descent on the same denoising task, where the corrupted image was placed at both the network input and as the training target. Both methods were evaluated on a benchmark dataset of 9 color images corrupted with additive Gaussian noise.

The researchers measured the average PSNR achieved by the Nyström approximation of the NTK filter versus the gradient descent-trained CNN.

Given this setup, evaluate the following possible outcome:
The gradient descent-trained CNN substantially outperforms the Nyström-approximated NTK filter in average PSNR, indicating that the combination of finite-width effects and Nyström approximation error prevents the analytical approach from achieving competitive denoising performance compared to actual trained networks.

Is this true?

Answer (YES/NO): NO